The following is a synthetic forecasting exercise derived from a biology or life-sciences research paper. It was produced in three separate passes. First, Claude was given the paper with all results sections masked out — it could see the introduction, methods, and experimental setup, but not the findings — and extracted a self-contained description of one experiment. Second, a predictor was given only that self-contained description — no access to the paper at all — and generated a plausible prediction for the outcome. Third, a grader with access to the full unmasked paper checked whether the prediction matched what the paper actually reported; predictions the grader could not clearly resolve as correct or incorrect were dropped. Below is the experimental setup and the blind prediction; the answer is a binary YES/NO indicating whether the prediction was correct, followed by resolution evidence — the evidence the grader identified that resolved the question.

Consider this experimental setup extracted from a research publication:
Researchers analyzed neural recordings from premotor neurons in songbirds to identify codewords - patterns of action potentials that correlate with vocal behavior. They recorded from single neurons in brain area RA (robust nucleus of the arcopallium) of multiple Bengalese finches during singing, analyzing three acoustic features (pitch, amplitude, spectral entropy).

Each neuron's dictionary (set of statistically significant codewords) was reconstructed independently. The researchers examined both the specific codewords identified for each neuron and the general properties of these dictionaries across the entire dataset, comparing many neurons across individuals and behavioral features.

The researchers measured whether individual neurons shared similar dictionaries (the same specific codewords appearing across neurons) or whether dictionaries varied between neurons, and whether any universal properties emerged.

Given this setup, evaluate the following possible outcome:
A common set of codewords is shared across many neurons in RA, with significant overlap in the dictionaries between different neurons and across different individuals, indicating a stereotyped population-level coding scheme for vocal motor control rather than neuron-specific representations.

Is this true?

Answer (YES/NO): NO